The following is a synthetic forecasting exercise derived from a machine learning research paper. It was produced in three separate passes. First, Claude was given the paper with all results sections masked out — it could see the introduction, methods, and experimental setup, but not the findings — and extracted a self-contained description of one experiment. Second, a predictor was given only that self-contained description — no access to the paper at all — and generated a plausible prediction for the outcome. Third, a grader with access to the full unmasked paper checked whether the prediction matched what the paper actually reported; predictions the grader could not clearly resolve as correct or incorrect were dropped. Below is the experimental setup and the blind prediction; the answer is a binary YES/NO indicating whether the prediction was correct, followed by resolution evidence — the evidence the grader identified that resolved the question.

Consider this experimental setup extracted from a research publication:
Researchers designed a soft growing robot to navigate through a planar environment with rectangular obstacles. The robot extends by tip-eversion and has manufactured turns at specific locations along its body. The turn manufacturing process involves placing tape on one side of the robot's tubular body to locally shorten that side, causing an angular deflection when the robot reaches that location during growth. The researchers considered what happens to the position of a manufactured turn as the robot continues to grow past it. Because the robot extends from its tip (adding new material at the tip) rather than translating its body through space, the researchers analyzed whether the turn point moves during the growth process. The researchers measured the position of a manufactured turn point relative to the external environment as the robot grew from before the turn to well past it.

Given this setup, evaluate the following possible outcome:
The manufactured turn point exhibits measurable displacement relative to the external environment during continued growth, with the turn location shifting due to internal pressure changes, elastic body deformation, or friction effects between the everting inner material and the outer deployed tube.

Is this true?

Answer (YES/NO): NO